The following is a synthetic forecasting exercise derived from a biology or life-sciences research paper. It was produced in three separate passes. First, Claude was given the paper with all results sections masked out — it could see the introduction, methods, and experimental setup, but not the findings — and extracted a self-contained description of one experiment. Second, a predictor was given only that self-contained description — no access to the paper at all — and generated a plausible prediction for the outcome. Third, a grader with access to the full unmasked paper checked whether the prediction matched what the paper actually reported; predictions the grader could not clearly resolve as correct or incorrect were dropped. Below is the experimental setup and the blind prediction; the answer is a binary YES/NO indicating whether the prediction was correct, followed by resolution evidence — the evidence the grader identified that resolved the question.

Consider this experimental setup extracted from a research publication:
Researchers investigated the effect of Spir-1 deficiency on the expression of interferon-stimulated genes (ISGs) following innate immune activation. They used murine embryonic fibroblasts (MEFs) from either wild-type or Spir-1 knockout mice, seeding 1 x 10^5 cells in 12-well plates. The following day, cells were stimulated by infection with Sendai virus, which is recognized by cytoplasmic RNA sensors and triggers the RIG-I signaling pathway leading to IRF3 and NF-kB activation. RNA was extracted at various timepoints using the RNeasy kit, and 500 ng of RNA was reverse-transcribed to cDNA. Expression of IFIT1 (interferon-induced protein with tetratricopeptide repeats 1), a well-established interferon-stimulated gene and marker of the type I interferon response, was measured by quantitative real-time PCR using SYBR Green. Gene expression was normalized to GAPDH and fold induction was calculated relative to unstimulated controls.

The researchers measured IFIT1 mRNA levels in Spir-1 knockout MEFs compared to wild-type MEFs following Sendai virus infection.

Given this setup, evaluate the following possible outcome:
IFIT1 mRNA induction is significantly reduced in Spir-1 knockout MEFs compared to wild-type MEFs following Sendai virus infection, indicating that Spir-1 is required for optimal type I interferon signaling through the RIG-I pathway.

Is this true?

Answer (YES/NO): YES